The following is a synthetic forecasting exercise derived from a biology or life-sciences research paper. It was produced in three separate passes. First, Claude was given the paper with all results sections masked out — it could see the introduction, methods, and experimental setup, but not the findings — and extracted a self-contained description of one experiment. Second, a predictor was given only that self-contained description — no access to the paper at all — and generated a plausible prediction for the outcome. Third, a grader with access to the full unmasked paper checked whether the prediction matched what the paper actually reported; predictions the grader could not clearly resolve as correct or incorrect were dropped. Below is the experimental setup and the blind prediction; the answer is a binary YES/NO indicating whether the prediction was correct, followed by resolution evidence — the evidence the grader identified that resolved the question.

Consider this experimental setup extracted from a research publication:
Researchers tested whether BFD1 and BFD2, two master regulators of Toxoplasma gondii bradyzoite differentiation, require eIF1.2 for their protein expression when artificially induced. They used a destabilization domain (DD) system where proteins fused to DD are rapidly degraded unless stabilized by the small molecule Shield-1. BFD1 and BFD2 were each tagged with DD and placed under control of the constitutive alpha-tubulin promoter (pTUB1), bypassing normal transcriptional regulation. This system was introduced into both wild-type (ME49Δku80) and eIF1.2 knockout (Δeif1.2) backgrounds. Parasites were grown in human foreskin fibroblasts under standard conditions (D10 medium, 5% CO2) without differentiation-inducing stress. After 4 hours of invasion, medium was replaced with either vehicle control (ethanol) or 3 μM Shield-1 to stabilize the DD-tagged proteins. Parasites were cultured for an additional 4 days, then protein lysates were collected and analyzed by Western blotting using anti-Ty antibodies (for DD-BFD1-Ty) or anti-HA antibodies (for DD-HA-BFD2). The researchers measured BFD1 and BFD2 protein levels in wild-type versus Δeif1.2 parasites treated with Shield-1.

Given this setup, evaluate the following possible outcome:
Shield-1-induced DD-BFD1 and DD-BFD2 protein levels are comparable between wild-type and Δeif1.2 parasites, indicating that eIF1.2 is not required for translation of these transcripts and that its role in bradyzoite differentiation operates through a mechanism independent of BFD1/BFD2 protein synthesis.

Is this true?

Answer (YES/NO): NO